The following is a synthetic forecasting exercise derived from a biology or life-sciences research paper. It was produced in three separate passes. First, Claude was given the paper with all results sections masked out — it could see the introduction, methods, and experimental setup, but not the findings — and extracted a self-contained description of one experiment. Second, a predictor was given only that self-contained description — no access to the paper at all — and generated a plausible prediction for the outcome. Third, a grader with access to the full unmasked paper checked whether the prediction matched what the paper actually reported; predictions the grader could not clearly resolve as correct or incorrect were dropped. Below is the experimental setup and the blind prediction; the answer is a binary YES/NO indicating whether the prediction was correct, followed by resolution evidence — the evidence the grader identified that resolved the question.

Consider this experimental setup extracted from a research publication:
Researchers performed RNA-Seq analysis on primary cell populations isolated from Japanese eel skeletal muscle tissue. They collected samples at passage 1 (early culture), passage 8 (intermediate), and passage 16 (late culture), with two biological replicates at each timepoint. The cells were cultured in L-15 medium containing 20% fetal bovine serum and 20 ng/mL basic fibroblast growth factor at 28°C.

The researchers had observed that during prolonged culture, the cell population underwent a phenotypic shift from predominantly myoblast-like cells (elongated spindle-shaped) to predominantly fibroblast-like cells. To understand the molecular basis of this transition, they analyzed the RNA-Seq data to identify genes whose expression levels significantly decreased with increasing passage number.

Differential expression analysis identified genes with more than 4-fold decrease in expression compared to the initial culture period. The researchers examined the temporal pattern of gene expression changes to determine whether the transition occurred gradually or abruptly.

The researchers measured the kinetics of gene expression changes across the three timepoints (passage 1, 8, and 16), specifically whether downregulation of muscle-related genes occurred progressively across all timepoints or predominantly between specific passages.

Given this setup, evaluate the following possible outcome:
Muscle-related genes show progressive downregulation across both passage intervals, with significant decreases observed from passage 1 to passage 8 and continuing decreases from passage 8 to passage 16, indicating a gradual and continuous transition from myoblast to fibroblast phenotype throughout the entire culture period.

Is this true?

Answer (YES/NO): NO